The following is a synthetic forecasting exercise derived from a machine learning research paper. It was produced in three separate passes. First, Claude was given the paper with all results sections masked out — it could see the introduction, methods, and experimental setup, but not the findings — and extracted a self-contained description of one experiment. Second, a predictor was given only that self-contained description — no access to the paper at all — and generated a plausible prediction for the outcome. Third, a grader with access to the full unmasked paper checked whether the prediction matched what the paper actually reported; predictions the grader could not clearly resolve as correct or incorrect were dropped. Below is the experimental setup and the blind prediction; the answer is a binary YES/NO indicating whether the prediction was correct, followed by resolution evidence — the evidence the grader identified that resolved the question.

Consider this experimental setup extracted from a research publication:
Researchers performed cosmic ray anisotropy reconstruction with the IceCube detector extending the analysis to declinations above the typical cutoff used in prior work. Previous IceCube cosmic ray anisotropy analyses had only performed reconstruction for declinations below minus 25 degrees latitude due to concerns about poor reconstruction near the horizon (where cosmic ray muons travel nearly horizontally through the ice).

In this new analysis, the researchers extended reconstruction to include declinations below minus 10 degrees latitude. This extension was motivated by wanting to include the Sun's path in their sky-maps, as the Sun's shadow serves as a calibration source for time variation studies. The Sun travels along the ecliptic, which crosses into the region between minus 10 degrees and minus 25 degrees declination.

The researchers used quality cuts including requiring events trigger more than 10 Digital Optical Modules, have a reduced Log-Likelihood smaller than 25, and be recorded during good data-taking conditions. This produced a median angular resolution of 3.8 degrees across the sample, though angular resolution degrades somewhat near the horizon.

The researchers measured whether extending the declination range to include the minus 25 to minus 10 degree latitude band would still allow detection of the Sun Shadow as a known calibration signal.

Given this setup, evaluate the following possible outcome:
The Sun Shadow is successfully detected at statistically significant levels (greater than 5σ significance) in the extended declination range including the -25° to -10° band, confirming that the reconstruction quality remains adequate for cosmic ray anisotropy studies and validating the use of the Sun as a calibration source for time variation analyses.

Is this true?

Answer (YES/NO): YES